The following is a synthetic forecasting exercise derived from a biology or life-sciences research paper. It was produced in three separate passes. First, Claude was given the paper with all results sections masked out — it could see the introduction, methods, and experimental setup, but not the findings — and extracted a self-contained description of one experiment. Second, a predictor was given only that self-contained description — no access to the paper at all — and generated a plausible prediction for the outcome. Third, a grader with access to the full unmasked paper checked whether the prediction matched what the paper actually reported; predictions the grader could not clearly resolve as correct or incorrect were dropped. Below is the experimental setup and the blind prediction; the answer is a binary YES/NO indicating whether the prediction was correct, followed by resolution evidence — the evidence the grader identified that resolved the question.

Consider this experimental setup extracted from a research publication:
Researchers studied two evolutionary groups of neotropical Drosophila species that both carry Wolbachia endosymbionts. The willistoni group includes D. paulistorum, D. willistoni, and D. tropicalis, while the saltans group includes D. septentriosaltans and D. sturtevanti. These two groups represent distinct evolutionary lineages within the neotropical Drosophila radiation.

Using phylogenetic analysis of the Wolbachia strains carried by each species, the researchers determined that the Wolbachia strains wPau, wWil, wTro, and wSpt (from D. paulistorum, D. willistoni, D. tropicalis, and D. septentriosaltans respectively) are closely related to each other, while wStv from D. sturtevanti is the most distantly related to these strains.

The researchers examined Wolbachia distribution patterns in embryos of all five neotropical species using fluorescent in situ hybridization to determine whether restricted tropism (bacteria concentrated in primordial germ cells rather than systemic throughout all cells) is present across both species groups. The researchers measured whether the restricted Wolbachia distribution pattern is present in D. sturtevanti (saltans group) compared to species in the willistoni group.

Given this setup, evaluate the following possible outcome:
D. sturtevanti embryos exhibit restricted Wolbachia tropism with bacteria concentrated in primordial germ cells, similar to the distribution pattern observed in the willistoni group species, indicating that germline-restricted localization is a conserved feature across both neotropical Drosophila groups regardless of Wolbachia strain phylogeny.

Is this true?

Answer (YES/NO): NO